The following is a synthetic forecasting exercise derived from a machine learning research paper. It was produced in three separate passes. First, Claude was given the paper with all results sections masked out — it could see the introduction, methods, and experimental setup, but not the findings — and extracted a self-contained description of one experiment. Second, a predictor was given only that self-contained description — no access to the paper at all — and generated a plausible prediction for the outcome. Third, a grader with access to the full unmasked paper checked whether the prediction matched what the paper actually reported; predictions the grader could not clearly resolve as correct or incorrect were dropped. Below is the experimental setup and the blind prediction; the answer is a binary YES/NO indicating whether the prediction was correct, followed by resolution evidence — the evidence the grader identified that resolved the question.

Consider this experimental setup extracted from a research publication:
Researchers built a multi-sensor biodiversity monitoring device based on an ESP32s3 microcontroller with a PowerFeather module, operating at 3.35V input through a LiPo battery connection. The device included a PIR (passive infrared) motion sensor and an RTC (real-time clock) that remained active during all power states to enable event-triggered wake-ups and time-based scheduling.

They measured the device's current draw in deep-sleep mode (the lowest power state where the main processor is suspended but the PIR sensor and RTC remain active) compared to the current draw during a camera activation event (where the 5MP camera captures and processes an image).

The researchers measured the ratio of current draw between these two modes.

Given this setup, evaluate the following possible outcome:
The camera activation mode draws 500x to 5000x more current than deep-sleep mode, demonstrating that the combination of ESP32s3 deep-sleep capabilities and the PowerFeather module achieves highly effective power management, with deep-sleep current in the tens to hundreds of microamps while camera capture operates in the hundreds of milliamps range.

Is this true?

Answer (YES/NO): NO